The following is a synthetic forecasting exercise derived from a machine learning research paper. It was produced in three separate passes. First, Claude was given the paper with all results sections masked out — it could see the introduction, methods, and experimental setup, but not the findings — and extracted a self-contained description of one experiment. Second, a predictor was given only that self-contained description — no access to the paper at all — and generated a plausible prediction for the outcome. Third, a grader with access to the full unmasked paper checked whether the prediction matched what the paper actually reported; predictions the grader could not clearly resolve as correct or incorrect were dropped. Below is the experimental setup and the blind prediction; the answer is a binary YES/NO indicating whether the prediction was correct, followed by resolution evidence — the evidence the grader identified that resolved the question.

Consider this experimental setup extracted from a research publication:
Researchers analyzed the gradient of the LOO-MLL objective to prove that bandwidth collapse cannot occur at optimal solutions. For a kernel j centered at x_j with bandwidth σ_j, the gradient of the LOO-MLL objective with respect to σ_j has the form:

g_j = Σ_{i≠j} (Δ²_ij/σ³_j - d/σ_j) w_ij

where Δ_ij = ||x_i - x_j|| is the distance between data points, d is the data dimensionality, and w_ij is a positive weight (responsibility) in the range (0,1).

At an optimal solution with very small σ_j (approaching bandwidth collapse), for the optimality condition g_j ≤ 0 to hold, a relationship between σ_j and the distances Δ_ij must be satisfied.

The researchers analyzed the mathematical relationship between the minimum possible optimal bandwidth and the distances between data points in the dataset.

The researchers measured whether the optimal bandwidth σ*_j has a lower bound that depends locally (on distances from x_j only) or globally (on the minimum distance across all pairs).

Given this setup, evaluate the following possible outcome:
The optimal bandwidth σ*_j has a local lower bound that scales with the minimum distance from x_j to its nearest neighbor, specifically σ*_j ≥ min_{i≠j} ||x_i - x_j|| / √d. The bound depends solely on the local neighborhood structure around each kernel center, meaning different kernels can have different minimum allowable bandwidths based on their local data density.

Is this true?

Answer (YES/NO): YES